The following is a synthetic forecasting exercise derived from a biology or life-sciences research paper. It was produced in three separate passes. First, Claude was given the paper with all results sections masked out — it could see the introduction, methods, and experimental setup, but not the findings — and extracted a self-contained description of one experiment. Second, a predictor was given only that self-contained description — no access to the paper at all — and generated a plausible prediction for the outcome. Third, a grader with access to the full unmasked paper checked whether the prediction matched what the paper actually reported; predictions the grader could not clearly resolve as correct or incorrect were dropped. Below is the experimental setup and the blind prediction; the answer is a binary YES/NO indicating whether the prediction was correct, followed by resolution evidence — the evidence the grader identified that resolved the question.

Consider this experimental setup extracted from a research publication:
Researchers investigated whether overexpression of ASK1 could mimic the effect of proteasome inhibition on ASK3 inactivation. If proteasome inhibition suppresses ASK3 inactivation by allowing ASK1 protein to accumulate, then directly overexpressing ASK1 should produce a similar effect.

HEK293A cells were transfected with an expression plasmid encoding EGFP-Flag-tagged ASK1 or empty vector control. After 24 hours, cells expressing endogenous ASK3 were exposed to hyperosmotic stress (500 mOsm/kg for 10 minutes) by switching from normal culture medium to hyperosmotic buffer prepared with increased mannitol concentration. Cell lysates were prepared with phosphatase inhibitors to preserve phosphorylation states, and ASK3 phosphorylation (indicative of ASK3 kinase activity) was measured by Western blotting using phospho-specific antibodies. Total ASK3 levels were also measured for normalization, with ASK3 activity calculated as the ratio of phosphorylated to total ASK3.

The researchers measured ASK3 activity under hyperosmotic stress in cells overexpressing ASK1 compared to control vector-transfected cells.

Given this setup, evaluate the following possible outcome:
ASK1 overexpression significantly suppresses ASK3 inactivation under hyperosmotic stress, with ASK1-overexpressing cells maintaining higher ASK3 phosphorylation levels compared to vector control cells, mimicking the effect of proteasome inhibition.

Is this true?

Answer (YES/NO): YES